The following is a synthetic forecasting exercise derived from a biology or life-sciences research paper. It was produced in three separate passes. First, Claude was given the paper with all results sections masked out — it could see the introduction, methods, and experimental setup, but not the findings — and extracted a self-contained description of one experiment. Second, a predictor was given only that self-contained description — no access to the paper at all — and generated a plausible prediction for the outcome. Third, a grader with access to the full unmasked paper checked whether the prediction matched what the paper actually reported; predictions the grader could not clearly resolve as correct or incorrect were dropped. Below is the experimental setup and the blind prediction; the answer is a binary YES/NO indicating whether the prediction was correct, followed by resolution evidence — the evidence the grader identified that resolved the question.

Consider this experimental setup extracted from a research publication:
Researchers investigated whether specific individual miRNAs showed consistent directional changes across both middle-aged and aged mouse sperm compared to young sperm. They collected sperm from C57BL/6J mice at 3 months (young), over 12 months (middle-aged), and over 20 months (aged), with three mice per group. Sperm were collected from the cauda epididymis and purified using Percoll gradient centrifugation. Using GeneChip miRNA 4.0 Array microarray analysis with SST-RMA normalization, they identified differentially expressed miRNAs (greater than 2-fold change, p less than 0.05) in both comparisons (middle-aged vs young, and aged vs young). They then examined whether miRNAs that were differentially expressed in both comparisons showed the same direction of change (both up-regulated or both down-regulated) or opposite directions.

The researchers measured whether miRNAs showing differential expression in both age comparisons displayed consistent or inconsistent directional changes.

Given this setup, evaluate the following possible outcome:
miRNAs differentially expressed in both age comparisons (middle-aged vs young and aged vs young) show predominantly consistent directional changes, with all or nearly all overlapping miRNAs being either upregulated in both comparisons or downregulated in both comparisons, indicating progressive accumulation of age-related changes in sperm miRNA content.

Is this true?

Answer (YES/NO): NO